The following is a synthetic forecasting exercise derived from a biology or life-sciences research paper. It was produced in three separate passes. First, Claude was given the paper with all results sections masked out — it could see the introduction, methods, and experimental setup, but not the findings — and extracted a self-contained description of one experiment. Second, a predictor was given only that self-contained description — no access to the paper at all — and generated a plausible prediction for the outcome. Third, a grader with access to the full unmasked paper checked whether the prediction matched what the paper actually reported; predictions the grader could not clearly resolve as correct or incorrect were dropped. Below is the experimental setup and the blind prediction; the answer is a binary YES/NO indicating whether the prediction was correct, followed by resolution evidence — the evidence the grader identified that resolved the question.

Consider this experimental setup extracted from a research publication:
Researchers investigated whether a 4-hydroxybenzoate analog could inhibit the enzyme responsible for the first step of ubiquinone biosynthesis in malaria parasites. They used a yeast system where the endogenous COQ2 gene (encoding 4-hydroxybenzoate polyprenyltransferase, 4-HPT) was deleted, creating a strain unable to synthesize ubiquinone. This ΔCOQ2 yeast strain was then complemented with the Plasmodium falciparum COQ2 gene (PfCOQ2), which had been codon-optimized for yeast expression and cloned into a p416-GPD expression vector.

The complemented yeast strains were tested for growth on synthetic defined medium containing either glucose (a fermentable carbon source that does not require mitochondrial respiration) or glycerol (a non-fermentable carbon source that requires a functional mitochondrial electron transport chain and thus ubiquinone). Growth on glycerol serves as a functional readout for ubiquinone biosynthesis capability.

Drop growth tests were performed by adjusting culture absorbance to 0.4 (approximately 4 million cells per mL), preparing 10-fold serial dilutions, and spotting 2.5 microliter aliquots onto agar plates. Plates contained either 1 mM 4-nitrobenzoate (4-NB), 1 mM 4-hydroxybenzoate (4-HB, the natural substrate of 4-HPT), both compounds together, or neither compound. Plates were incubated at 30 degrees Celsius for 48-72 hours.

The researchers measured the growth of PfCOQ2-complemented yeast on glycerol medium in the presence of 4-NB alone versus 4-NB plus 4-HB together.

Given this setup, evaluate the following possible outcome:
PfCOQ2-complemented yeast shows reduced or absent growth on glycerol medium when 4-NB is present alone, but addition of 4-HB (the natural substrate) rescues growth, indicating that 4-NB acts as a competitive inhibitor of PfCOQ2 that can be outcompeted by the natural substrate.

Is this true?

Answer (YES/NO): YES